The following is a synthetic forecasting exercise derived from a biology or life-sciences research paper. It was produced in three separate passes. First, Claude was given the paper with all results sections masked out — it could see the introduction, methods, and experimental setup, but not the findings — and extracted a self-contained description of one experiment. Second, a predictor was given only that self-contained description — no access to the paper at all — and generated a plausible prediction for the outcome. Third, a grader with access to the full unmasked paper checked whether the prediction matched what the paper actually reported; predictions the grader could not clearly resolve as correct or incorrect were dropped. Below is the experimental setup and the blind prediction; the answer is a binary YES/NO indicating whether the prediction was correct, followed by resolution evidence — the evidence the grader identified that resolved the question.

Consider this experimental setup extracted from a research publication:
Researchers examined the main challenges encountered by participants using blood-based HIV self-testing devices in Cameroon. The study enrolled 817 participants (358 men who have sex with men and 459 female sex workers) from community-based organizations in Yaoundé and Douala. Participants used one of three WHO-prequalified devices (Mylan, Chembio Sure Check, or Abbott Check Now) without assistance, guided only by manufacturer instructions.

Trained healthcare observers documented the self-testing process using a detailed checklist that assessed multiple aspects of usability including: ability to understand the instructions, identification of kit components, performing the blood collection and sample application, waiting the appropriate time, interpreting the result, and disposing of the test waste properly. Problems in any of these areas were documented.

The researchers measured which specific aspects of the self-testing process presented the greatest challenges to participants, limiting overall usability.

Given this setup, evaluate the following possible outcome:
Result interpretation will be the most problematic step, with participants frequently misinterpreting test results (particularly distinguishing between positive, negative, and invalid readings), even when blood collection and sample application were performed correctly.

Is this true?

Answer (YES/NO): NO